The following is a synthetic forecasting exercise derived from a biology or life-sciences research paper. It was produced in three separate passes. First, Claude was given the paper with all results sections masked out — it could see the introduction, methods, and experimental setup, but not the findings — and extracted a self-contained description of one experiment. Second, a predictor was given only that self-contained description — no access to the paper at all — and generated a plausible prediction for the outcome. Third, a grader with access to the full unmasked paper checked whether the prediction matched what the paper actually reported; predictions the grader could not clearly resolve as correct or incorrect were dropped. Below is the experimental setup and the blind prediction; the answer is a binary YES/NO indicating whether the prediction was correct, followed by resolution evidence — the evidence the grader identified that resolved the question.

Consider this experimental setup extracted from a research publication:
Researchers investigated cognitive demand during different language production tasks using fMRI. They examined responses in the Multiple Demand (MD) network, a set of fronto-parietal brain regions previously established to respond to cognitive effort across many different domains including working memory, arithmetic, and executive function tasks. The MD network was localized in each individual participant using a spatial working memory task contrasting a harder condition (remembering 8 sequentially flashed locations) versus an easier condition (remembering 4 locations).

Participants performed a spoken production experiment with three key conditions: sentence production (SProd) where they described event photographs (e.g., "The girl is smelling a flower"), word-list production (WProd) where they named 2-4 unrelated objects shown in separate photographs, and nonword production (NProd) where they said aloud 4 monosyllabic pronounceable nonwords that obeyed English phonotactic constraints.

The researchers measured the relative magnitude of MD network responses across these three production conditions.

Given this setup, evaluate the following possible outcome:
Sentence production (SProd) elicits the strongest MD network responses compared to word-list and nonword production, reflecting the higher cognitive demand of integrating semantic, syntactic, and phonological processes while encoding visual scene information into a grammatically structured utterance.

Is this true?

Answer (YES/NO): NO